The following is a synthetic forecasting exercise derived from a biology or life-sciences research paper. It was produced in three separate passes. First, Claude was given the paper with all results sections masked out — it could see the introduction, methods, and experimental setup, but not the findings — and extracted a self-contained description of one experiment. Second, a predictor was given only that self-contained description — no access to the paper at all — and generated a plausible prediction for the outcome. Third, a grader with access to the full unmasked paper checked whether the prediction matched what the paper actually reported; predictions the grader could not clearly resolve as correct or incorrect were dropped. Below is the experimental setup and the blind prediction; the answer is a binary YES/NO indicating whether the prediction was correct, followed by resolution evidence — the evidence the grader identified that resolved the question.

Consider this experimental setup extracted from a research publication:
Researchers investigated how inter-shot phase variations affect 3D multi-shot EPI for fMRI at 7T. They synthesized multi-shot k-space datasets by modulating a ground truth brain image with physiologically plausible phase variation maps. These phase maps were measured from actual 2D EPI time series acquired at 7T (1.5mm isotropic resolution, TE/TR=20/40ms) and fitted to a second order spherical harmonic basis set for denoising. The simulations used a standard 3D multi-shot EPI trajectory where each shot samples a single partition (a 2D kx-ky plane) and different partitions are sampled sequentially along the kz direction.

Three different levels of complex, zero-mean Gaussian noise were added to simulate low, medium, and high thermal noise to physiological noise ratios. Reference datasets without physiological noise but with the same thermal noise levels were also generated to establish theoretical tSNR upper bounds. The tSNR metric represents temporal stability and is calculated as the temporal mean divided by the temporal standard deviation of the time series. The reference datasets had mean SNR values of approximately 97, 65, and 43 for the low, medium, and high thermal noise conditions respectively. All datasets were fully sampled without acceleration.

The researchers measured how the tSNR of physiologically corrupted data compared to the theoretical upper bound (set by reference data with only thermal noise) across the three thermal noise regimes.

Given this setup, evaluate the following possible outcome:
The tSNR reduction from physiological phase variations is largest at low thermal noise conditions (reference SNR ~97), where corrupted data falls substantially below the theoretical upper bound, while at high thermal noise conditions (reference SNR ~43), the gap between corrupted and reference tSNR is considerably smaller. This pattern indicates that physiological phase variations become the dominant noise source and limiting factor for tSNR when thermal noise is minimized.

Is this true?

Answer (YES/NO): YES